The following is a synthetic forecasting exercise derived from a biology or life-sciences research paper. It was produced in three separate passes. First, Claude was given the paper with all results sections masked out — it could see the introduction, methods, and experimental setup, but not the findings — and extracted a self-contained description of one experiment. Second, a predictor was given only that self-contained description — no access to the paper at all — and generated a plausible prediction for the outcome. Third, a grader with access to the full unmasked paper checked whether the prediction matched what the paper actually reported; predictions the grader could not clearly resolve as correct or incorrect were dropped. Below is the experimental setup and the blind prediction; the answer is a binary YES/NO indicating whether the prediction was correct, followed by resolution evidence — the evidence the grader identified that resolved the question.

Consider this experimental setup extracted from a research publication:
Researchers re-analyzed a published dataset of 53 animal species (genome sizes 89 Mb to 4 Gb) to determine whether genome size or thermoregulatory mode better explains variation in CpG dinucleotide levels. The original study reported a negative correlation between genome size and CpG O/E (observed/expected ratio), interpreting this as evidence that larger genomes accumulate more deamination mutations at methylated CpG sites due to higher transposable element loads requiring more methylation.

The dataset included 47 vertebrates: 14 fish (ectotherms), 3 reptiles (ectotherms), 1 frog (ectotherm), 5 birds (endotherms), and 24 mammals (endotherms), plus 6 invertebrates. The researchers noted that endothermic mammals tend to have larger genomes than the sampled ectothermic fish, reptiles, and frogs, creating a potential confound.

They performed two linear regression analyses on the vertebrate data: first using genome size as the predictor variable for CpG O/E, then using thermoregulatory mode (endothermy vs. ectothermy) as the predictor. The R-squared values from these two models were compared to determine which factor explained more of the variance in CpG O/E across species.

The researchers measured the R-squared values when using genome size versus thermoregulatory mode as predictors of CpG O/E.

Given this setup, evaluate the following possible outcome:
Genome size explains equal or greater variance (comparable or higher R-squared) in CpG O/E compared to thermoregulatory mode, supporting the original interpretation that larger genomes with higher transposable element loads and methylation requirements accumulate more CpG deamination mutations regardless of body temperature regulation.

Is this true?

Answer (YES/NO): NO